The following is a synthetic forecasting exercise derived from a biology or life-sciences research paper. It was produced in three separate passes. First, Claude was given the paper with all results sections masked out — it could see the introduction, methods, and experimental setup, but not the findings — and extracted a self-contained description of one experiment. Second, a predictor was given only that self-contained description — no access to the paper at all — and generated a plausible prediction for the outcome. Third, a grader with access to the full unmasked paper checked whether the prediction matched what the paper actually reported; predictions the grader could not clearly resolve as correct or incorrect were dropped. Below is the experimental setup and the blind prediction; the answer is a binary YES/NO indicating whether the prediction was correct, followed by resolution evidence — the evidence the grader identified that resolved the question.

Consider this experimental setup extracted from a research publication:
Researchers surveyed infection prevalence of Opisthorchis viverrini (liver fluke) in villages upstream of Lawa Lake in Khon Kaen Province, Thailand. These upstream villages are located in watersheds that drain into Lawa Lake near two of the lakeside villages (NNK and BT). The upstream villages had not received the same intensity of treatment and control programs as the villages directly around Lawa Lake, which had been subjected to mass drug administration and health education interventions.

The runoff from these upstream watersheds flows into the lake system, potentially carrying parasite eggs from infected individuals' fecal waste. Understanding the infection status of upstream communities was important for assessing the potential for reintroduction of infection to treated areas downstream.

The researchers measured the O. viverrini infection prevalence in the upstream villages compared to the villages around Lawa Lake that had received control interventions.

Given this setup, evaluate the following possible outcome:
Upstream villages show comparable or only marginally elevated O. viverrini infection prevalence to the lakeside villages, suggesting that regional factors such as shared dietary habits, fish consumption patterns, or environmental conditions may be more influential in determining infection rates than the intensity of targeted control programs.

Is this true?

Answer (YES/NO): NO